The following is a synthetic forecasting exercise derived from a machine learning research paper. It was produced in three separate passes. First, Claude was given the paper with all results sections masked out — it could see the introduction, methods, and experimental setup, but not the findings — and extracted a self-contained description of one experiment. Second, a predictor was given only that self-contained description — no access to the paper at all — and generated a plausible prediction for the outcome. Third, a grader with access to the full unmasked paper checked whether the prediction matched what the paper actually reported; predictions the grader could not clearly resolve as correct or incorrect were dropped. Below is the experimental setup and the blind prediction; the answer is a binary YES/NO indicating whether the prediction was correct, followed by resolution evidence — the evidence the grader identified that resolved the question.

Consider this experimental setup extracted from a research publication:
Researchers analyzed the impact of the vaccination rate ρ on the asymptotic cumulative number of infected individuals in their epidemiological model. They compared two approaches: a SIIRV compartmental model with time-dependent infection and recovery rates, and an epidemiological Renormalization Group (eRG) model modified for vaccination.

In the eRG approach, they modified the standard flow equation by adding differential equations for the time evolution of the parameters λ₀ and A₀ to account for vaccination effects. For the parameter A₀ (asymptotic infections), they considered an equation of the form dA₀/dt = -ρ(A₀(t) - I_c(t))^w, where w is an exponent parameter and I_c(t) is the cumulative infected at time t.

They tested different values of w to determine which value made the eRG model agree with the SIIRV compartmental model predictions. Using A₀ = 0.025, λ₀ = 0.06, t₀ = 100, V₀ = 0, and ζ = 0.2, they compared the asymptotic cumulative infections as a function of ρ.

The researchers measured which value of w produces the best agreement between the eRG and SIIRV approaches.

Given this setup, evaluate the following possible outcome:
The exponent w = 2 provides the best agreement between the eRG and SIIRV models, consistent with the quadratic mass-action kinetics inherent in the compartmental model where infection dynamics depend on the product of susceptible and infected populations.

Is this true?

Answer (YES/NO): NO